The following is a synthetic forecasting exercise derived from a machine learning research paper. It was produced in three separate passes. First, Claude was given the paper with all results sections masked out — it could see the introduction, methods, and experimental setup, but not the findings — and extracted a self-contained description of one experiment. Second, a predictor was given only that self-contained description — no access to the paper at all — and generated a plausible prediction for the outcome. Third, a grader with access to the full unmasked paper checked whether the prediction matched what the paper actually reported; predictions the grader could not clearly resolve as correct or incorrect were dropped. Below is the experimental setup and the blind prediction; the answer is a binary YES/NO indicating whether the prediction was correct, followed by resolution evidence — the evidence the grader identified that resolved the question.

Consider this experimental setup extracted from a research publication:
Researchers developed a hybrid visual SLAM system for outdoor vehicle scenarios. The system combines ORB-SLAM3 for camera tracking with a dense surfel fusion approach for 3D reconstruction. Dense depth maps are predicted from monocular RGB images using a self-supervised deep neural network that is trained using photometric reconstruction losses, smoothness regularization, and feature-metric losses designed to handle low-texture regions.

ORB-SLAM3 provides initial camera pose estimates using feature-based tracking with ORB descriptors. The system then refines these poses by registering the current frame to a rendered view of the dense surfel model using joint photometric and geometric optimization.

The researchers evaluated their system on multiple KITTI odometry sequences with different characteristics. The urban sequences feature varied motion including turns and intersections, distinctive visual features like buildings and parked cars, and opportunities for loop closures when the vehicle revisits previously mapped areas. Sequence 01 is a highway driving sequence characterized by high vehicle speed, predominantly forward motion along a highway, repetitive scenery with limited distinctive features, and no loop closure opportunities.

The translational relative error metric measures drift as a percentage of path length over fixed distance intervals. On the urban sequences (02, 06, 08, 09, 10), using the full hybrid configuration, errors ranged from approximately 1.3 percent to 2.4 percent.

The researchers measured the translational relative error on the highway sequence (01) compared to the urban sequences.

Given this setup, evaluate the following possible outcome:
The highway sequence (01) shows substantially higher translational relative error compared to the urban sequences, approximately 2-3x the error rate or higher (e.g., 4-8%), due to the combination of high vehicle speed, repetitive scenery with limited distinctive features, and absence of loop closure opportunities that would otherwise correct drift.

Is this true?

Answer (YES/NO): NO